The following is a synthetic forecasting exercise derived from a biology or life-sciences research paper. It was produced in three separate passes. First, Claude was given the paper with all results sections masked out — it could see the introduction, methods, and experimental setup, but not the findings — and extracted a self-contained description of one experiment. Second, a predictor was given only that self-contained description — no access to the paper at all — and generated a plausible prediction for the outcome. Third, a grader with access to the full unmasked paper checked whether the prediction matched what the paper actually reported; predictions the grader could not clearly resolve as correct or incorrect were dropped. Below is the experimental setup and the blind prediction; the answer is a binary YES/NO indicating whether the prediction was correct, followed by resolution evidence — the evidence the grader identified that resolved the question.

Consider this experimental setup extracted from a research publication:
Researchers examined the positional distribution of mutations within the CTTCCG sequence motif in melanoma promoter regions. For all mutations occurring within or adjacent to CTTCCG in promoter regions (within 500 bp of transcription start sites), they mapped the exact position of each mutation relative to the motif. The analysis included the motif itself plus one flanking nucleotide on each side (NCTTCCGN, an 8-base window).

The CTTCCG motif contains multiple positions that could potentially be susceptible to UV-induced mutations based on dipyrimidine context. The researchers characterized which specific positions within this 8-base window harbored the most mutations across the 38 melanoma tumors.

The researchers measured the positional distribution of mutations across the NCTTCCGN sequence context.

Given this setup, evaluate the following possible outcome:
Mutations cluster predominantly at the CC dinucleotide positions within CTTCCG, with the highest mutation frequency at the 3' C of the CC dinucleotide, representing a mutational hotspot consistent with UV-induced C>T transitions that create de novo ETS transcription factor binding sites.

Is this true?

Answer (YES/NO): NO